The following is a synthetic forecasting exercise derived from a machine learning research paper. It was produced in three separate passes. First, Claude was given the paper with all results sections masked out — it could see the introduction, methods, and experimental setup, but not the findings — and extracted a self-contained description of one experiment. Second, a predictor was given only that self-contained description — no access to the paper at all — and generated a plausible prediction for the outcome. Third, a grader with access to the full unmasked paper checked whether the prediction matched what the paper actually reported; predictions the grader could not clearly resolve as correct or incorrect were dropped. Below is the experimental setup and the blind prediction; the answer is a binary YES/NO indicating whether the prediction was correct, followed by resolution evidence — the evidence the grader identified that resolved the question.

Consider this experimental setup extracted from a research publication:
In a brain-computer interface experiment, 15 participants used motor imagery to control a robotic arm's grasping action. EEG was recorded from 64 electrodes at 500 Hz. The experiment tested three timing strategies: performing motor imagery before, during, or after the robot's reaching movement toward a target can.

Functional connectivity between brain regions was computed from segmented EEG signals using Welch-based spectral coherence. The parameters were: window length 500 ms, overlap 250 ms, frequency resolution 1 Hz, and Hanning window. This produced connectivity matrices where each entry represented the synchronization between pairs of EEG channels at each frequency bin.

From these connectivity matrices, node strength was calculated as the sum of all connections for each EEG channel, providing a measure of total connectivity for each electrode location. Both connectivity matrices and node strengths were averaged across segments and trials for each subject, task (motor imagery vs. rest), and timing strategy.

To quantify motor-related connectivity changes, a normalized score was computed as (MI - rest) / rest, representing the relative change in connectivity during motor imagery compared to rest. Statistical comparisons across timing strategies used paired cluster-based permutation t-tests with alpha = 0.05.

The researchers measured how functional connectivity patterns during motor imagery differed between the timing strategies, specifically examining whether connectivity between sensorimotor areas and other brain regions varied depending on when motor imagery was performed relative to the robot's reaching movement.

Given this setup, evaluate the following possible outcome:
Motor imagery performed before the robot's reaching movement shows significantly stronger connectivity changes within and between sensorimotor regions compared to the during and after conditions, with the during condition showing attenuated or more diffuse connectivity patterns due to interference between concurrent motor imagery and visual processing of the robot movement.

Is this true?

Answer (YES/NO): NO